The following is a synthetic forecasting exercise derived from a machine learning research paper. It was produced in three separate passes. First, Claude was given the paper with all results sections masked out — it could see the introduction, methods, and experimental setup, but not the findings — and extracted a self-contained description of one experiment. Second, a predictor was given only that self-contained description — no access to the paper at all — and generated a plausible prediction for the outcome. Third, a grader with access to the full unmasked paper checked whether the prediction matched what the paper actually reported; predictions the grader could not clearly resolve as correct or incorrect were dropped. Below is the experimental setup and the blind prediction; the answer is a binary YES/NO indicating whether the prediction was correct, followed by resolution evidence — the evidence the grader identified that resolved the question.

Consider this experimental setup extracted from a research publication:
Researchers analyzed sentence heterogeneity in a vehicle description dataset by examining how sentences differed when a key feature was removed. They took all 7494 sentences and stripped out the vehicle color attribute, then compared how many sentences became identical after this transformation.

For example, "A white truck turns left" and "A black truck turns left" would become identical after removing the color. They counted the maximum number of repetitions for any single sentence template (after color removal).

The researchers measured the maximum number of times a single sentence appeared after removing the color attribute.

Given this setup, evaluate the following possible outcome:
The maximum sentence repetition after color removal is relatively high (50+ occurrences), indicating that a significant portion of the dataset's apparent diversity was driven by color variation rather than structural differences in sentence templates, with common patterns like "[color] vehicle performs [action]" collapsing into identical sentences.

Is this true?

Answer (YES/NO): YES